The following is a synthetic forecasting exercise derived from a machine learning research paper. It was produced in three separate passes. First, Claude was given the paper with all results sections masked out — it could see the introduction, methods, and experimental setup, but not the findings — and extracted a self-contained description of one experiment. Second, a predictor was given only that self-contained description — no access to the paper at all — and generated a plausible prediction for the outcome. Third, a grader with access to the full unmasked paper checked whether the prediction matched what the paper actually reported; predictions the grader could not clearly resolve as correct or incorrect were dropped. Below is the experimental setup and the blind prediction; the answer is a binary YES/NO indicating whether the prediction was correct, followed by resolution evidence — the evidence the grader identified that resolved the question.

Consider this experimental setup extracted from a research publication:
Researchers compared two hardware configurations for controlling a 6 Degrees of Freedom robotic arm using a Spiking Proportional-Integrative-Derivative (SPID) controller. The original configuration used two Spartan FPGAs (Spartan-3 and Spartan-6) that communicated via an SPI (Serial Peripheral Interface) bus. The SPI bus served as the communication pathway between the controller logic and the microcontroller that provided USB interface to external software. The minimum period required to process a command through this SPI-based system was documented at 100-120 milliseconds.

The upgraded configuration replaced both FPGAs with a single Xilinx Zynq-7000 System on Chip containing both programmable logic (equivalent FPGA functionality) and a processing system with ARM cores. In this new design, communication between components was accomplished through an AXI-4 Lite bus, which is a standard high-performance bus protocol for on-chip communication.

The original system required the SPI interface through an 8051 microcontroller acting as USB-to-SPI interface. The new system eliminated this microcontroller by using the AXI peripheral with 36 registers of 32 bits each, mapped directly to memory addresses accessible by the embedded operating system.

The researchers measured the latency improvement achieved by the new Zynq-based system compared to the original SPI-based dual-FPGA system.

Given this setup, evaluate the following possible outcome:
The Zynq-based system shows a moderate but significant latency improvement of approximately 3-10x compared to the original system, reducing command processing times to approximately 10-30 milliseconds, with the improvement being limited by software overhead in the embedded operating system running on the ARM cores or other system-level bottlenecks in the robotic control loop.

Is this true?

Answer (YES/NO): NO